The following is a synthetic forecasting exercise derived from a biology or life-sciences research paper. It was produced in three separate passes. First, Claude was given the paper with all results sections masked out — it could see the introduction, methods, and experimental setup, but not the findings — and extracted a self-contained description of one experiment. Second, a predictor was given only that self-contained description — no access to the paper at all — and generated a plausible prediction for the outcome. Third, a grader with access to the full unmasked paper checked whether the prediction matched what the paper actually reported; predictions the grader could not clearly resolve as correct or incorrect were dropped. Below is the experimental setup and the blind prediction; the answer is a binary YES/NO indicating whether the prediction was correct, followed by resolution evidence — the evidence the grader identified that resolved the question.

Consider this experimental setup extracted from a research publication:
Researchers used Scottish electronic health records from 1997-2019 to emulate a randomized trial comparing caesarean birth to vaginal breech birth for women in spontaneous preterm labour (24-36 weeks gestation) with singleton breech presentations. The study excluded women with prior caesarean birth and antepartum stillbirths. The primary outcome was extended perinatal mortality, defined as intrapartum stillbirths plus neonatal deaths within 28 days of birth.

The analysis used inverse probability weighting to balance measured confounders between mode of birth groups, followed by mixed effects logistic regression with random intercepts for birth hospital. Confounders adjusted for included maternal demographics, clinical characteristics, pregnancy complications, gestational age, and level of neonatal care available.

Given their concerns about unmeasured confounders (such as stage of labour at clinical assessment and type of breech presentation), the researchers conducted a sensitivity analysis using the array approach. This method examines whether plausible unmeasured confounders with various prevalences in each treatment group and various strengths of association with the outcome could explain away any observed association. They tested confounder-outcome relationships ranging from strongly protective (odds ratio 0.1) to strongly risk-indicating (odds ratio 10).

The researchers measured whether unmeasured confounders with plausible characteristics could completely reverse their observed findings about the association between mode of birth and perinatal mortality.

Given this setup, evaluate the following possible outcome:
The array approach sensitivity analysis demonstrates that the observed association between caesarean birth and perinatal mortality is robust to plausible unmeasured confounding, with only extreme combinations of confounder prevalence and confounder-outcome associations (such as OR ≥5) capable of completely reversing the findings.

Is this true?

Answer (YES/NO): YES